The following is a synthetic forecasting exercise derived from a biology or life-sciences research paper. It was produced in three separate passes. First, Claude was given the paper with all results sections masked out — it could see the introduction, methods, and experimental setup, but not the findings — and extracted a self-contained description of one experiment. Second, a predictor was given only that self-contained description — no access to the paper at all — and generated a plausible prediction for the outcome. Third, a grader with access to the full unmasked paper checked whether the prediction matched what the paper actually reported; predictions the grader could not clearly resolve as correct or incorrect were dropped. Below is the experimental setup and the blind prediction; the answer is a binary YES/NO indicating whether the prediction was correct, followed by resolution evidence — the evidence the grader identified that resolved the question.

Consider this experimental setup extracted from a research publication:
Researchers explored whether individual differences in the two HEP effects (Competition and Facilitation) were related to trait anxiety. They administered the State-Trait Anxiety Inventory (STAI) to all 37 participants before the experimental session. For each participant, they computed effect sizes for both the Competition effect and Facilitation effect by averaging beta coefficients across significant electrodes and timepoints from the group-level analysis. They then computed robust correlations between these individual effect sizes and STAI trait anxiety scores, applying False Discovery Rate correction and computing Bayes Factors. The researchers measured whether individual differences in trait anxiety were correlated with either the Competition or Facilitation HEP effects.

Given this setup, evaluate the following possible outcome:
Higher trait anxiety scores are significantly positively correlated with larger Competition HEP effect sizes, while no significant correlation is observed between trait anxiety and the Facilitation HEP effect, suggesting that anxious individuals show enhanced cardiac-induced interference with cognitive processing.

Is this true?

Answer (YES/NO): NO